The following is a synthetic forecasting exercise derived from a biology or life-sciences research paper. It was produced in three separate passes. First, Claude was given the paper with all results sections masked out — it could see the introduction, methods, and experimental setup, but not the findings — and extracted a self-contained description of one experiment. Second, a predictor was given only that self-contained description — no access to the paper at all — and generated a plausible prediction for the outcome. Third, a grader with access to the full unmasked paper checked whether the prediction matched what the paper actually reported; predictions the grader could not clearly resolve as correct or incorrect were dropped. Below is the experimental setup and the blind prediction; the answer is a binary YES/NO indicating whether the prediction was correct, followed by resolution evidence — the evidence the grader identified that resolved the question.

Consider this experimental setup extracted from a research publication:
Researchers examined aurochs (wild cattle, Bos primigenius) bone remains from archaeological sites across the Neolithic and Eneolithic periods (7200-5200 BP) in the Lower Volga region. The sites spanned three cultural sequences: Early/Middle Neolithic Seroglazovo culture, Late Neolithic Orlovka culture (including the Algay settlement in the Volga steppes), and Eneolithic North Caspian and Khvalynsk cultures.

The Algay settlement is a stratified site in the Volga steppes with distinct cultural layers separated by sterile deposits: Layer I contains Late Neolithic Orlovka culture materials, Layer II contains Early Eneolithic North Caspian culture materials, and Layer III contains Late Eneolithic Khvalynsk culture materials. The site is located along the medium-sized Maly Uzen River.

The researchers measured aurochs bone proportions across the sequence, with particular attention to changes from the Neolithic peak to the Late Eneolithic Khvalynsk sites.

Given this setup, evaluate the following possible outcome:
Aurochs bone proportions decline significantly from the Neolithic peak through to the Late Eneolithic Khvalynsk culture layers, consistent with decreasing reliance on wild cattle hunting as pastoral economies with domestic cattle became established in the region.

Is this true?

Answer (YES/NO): YES